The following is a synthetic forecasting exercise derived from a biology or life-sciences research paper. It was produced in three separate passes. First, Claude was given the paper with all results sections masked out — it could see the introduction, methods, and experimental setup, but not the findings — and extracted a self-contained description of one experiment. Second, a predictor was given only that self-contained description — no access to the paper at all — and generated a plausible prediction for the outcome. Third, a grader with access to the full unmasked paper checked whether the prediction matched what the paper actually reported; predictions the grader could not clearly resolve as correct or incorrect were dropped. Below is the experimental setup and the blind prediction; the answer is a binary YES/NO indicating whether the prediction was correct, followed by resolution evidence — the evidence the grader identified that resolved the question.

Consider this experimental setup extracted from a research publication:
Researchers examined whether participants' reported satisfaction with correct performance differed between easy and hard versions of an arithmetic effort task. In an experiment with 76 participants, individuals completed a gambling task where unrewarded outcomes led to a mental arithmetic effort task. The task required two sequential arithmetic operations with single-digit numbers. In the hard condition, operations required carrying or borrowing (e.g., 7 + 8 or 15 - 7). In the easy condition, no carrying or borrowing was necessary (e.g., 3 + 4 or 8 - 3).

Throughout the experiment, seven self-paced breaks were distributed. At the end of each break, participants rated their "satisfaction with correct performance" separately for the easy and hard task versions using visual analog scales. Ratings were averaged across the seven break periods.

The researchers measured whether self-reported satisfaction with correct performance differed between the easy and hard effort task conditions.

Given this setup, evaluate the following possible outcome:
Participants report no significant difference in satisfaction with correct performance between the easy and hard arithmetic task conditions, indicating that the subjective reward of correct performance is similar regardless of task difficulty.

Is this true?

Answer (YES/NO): YES